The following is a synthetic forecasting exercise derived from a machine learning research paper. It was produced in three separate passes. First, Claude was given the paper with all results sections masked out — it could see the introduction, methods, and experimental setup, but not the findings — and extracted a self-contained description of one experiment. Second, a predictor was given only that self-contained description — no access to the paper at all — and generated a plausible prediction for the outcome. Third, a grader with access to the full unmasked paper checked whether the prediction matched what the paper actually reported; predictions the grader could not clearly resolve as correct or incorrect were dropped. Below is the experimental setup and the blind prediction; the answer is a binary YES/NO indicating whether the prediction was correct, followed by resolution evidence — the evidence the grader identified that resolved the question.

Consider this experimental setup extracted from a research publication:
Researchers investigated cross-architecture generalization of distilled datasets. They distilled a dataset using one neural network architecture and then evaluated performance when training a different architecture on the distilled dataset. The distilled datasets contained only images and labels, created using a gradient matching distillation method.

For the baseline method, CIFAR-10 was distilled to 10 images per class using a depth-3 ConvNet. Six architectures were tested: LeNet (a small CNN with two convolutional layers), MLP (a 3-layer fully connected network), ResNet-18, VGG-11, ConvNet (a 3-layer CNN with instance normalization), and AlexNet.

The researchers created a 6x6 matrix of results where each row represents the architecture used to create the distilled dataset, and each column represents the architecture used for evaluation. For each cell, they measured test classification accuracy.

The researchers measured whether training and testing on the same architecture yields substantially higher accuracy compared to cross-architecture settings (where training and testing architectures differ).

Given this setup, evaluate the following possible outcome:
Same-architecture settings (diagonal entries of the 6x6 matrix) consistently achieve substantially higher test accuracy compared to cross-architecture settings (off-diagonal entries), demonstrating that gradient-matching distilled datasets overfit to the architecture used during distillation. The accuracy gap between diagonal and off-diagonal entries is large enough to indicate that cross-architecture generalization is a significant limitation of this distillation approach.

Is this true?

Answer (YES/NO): NO